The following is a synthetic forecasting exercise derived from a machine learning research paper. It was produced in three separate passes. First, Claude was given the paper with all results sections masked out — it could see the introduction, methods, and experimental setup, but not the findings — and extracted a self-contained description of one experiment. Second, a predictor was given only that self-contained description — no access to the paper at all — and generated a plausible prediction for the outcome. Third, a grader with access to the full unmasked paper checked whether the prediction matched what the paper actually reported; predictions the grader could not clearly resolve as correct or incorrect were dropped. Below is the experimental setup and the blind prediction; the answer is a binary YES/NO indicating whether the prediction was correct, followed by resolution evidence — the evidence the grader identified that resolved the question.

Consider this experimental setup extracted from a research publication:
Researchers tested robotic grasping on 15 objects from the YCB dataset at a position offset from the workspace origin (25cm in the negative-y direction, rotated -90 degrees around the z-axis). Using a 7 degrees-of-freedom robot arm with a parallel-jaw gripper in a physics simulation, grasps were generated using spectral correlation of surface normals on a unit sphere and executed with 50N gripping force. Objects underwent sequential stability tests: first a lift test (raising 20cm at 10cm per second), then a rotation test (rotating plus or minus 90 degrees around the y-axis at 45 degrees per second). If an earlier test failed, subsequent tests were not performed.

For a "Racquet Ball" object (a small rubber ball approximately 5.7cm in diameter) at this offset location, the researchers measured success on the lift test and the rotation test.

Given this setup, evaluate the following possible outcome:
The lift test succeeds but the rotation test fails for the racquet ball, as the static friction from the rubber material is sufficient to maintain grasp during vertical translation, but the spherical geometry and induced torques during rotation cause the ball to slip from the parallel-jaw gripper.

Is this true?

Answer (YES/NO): NO